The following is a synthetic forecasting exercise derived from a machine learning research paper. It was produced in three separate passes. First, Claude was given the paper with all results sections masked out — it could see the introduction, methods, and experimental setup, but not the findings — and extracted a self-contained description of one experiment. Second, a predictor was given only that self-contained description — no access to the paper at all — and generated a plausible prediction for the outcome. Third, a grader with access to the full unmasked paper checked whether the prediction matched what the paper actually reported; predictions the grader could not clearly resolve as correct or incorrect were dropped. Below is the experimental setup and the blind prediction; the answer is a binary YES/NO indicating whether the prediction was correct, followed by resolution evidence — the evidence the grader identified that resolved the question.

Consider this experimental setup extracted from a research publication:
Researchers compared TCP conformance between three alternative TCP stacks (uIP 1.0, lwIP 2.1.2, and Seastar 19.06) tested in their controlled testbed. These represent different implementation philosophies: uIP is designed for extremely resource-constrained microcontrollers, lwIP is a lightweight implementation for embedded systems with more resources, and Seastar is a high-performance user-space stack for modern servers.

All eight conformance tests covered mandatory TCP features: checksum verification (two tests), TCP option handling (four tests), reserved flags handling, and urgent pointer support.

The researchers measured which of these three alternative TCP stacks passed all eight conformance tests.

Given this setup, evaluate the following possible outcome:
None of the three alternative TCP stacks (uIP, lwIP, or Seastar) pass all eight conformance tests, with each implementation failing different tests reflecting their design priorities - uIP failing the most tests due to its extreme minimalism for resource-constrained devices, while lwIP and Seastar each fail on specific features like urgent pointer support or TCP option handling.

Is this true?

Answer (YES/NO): NO